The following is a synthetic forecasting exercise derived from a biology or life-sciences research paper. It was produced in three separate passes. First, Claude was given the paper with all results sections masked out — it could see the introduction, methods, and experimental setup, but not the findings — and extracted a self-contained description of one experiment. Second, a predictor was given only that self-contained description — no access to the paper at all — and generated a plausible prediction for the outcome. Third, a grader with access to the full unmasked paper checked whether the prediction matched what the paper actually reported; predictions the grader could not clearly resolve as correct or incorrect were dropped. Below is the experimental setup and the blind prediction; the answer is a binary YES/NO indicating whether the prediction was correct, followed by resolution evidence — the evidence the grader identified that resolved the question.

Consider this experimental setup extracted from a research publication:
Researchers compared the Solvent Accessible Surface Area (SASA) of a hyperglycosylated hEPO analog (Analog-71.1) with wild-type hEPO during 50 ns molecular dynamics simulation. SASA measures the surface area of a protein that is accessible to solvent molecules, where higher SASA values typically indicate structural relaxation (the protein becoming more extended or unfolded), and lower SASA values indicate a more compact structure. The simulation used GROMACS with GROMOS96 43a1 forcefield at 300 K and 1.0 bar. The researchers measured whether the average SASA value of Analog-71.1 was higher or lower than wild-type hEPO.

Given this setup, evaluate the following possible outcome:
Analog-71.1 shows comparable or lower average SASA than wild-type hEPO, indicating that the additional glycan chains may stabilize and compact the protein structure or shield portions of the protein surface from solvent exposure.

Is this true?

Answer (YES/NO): YES